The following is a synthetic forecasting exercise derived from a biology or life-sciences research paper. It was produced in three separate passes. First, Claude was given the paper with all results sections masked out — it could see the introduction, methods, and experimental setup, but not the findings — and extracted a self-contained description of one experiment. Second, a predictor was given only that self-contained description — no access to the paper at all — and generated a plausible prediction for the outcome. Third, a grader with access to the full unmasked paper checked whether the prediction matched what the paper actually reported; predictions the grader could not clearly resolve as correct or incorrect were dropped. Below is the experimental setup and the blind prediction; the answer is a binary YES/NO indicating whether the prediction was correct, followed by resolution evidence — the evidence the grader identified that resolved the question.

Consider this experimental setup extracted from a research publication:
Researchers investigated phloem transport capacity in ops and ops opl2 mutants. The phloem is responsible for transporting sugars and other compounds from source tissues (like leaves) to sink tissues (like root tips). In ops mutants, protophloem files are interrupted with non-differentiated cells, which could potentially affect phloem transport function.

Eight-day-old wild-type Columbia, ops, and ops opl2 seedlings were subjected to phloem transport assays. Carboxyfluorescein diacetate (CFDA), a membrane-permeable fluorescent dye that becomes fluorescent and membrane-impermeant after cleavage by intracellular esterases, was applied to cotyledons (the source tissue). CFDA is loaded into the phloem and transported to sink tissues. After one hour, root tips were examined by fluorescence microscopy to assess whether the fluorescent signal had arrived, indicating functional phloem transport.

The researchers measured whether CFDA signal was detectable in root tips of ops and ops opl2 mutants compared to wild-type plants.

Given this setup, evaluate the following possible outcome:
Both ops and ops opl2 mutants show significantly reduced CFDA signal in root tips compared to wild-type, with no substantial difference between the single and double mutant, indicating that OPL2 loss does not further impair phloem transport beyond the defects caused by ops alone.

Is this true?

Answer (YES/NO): NO